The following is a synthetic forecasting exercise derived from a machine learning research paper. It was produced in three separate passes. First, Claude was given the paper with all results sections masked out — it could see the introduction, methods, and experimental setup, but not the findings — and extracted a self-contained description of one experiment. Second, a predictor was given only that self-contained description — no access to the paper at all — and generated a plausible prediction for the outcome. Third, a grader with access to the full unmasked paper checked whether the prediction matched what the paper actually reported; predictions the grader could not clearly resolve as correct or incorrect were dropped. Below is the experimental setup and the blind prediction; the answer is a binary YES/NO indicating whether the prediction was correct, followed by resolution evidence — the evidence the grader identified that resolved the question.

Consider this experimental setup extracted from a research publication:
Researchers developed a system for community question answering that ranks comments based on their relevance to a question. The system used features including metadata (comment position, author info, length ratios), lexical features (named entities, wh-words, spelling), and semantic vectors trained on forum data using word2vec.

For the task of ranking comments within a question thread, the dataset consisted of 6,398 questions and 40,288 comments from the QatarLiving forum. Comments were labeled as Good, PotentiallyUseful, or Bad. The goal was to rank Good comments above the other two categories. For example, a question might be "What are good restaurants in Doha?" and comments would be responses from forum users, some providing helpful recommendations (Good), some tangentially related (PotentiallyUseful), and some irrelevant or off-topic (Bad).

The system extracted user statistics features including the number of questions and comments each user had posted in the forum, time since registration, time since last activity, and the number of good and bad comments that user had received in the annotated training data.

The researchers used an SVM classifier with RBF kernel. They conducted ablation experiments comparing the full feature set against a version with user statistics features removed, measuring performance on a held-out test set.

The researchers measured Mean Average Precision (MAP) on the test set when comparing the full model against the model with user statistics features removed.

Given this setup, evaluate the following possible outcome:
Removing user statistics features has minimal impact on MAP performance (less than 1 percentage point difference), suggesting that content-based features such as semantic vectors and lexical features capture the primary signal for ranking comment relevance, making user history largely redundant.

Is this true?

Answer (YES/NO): YES